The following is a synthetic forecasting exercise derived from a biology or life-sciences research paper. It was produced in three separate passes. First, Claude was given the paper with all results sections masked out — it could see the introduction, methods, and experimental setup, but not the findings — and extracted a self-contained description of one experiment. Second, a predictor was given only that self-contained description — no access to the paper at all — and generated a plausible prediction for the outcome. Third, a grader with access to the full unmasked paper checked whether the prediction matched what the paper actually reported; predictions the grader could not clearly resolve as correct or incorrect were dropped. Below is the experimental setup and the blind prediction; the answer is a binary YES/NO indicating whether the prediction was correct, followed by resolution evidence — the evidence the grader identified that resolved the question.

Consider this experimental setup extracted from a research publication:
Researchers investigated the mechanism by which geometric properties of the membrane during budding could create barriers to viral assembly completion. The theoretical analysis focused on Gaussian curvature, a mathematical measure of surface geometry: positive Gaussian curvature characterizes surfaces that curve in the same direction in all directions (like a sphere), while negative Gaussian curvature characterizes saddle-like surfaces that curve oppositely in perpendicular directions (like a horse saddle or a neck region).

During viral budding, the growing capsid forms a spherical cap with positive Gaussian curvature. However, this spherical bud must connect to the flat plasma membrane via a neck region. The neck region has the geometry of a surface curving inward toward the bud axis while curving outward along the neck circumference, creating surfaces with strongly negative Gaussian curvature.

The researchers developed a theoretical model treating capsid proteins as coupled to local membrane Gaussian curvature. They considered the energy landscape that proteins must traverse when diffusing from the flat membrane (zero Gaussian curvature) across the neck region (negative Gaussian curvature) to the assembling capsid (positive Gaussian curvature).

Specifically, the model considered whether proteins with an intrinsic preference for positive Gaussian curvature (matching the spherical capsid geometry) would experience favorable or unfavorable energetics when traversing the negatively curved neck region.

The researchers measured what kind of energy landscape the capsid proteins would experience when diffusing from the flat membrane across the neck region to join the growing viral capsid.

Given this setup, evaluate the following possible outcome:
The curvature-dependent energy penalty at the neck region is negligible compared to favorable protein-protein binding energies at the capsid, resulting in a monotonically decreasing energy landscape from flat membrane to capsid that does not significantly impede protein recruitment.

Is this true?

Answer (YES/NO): NO